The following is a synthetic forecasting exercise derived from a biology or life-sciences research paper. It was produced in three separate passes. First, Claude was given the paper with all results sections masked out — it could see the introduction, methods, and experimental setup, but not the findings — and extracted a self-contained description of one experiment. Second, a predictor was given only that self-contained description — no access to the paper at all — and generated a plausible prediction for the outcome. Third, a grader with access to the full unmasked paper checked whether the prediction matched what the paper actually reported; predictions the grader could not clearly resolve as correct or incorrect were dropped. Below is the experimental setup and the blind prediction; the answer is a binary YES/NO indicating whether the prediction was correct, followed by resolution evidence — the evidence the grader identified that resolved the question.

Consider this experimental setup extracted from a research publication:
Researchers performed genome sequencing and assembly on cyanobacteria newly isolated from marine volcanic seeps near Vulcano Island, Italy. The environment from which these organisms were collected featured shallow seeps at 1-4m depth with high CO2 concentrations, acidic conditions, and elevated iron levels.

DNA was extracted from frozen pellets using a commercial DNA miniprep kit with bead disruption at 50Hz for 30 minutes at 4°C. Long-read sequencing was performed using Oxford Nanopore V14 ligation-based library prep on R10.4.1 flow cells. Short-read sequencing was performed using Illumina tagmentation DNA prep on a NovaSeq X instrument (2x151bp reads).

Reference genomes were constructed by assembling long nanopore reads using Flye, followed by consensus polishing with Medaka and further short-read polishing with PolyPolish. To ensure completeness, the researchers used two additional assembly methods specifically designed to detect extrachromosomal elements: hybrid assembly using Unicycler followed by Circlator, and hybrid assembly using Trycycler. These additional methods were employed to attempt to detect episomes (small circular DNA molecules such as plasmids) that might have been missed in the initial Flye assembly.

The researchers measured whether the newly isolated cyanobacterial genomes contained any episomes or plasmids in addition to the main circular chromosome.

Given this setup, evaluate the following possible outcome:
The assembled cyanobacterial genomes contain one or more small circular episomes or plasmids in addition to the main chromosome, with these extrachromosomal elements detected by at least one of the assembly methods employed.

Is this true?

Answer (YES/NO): NO